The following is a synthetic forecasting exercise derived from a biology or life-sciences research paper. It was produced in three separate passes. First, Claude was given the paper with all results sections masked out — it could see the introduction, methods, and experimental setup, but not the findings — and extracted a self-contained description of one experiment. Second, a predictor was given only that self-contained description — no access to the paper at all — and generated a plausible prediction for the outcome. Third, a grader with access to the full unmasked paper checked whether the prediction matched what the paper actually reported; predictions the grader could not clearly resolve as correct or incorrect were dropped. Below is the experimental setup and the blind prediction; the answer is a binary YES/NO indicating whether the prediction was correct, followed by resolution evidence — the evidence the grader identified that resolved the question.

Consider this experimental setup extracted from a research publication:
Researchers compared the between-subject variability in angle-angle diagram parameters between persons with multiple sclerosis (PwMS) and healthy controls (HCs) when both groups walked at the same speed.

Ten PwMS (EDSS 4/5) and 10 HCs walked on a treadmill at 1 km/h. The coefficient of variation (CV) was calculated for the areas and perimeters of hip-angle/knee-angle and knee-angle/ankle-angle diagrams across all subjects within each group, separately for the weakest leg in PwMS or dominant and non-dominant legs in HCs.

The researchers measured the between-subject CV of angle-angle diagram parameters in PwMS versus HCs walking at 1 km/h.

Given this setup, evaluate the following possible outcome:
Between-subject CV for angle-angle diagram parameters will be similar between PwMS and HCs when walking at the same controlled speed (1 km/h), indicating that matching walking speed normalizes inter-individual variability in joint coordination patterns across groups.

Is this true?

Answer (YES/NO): YES